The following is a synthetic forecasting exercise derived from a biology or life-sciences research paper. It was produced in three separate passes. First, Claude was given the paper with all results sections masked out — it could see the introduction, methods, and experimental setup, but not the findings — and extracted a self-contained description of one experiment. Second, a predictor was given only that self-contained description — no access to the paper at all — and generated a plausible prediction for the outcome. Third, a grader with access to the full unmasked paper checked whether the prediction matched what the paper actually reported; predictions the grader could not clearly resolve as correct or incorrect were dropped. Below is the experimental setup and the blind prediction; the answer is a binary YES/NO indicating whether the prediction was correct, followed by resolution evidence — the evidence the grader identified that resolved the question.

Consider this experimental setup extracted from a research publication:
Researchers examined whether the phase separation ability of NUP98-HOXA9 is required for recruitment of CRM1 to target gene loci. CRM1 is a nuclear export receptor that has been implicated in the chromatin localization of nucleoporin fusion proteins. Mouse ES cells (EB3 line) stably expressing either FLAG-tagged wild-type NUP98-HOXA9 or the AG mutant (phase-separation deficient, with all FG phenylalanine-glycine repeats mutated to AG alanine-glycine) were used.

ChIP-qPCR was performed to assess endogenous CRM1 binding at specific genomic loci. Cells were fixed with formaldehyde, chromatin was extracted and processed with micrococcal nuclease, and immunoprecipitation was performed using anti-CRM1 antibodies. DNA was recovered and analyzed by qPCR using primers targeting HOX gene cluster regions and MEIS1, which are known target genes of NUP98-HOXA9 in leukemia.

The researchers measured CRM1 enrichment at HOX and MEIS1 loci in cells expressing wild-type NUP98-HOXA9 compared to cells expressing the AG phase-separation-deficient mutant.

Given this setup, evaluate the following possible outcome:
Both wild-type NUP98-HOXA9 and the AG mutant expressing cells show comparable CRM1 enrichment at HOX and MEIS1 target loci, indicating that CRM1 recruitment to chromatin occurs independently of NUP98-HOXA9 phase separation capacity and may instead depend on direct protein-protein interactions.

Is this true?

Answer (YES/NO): NO